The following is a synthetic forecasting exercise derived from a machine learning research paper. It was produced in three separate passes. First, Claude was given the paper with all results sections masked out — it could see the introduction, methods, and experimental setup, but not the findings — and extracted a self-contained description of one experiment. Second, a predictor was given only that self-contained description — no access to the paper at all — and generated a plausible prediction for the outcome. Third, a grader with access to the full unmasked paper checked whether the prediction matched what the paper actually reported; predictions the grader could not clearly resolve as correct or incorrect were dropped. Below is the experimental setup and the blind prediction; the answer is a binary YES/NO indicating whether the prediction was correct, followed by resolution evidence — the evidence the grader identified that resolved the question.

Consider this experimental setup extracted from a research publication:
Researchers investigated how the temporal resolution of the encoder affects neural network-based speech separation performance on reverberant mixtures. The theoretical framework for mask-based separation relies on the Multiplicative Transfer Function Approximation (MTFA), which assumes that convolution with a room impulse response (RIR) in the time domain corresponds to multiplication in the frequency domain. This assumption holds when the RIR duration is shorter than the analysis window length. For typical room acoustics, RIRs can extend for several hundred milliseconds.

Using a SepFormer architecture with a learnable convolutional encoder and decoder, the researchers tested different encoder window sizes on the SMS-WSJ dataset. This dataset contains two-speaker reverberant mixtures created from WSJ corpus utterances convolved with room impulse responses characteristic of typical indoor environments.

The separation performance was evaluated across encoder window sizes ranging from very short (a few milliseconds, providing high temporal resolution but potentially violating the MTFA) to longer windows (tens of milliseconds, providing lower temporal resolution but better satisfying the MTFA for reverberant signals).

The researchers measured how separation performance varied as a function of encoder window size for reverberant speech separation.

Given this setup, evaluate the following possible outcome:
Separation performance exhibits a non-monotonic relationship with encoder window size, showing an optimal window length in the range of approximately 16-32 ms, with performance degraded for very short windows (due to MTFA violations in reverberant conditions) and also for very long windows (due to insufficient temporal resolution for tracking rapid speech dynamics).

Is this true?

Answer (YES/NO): NO